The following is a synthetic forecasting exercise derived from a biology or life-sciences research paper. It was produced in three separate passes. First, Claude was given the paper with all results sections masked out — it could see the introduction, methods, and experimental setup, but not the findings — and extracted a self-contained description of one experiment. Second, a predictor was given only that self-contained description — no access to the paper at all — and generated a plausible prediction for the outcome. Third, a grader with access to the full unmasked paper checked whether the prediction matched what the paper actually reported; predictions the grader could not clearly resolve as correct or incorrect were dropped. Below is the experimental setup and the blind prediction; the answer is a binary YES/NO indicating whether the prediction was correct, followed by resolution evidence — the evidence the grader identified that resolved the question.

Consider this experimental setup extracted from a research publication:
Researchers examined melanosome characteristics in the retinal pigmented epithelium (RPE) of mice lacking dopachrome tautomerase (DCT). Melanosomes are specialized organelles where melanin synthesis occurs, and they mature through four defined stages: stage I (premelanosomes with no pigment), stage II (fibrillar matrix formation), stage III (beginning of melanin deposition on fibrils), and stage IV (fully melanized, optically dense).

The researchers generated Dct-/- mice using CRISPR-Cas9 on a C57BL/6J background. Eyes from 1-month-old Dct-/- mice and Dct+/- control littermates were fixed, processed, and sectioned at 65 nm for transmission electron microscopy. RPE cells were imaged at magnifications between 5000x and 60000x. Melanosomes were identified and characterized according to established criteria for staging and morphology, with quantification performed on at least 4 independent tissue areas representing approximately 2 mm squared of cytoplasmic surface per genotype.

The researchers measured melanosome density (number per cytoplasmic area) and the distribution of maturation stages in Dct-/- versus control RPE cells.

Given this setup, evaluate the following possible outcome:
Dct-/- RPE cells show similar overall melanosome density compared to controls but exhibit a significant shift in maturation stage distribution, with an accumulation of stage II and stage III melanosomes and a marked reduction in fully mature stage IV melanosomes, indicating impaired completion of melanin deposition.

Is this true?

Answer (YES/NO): NO